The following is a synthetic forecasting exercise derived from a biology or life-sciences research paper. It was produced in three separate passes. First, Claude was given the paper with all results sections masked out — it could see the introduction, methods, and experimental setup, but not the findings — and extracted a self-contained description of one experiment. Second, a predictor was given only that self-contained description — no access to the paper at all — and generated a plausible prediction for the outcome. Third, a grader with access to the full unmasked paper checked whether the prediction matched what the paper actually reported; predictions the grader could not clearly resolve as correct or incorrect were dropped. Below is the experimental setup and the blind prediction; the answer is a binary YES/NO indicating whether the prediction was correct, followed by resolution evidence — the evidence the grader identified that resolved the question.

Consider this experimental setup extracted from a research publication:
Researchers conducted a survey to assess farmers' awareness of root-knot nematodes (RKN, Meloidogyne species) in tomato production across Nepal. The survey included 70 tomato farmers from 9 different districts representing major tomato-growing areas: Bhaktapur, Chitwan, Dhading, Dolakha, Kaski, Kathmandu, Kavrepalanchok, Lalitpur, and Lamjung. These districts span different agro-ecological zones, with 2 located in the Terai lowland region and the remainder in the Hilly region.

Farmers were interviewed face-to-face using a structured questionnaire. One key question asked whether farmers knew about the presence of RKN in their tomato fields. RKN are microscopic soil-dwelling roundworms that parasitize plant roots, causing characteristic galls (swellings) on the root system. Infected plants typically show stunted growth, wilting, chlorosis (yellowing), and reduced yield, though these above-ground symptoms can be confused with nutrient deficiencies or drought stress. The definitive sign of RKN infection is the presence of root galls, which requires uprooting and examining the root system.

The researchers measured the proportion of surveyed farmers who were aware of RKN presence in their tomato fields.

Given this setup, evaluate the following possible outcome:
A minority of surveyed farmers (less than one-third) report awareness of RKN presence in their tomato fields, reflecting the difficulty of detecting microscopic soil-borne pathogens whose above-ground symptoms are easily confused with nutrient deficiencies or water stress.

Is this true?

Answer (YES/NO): NO